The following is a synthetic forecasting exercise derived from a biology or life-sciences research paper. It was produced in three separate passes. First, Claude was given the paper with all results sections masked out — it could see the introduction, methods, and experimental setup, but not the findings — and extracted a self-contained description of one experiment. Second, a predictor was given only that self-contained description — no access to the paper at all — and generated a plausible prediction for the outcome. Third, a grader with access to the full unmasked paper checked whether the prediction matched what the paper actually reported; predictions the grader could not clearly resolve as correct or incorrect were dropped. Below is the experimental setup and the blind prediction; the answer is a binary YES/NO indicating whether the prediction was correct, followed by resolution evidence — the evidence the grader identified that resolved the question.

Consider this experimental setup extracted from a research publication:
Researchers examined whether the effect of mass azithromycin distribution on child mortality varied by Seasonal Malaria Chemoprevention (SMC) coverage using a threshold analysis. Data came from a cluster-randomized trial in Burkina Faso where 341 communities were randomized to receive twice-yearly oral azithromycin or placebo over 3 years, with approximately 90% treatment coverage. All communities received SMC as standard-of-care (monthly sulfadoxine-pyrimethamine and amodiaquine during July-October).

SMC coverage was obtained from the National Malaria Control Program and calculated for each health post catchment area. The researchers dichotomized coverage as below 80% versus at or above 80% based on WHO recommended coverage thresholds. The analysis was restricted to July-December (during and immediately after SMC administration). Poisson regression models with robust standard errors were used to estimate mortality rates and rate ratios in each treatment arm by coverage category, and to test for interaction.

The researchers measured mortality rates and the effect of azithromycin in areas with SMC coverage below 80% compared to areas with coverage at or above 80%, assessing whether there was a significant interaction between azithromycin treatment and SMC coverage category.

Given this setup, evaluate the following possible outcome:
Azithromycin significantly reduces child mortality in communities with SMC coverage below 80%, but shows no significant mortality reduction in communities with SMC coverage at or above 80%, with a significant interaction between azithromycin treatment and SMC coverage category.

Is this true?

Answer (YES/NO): NO